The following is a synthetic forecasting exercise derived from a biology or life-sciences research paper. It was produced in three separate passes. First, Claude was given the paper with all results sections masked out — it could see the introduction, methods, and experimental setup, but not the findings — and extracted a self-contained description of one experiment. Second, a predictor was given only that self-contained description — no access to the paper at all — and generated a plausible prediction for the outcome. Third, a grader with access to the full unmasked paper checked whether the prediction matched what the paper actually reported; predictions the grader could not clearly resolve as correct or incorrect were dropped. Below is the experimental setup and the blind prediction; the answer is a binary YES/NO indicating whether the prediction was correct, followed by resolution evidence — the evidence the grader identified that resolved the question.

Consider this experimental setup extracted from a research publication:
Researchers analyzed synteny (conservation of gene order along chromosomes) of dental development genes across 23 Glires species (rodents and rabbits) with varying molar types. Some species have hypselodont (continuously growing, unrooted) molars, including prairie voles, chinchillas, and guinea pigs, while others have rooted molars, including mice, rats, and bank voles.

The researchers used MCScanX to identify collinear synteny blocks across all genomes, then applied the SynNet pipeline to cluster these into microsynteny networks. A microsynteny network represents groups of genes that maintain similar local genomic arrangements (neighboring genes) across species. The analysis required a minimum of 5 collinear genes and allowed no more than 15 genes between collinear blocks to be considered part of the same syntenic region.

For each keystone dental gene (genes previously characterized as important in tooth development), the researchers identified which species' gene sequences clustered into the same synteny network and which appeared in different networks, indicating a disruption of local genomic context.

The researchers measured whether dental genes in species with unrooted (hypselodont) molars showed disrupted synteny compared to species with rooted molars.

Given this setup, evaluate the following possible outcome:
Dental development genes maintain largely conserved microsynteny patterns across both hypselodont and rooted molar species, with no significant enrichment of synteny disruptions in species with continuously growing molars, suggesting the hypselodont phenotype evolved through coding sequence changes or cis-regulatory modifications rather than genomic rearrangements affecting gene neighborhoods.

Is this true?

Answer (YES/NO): YES